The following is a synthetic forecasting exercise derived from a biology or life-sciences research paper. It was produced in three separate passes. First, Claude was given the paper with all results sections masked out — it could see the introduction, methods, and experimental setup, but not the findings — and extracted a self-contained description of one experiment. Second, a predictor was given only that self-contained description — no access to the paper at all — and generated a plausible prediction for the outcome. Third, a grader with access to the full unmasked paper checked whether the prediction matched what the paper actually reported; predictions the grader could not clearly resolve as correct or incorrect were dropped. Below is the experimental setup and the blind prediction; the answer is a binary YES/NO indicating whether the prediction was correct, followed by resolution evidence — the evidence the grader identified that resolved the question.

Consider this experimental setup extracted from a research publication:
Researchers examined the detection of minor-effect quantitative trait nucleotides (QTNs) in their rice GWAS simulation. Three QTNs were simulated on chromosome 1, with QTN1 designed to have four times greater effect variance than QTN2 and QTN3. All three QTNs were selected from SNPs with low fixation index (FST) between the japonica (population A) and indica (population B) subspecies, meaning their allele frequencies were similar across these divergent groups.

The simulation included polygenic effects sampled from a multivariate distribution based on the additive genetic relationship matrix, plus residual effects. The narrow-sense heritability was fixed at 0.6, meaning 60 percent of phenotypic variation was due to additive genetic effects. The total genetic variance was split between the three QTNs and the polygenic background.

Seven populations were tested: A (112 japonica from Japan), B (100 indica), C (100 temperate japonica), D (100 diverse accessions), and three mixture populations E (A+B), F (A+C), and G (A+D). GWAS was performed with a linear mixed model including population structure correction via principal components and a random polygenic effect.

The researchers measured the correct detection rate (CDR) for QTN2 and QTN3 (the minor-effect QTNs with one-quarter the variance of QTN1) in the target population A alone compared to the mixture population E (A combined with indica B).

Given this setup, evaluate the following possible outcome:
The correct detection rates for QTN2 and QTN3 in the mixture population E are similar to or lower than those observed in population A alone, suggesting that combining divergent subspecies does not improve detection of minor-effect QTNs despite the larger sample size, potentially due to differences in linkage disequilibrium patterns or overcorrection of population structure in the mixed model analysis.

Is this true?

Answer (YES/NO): NO